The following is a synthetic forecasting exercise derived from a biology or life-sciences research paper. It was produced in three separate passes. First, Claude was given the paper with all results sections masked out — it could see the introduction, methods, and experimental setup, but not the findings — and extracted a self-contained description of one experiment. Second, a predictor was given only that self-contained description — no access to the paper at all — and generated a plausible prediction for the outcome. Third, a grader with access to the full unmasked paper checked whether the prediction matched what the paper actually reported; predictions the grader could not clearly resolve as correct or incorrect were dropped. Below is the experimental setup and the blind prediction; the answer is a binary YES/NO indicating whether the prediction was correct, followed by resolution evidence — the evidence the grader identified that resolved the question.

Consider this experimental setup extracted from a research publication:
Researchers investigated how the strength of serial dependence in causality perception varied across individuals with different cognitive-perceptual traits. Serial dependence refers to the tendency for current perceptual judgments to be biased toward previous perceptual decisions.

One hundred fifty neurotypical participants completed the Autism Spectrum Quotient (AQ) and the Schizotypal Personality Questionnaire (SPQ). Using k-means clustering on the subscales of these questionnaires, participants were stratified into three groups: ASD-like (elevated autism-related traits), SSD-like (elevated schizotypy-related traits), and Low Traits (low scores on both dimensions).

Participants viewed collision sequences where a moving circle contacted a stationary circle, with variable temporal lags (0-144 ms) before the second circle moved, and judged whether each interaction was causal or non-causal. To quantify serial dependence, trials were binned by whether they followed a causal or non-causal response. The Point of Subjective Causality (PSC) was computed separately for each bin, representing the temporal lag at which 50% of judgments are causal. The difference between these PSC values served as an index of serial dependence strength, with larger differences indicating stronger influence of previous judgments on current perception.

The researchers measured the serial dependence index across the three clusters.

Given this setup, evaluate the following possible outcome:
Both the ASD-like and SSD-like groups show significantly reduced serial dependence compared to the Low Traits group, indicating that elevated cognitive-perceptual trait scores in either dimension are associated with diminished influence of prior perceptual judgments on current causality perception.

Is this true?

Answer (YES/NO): NO